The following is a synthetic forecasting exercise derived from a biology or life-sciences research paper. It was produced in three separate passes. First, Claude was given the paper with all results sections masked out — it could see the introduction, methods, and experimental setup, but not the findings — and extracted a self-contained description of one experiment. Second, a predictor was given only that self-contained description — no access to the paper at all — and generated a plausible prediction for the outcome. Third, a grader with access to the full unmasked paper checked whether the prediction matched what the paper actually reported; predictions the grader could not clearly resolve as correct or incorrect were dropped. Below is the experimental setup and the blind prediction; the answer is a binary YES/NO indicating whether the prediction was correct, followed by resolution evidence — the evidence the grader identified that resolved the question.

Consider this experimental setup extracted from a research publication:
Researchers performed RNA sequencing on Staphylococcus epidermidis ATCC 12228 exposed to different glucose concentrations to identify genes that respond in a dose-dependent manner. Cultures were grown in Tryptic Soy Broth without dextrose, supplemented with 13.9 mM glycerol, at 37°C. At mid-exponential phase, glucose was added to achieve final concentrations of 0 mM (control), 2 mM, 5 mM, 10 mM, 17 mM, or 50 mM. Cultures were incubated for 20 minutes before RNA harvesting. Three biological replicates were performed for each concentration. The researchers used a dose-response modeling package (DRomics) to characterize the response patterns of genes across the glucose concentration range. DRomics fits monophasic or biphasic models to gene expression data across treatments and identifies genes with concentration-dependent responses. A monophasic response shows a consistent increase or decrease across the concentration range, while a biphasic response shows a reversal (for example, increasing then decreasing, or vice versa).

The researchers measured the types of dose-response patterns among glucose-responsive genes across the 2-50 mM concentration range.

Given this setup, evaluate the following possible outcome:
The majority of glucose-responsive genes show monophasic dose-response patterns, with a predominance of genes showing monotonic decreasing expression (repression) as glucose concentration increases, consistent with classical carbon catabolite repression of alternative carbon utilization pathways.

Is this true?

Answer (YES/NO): NO